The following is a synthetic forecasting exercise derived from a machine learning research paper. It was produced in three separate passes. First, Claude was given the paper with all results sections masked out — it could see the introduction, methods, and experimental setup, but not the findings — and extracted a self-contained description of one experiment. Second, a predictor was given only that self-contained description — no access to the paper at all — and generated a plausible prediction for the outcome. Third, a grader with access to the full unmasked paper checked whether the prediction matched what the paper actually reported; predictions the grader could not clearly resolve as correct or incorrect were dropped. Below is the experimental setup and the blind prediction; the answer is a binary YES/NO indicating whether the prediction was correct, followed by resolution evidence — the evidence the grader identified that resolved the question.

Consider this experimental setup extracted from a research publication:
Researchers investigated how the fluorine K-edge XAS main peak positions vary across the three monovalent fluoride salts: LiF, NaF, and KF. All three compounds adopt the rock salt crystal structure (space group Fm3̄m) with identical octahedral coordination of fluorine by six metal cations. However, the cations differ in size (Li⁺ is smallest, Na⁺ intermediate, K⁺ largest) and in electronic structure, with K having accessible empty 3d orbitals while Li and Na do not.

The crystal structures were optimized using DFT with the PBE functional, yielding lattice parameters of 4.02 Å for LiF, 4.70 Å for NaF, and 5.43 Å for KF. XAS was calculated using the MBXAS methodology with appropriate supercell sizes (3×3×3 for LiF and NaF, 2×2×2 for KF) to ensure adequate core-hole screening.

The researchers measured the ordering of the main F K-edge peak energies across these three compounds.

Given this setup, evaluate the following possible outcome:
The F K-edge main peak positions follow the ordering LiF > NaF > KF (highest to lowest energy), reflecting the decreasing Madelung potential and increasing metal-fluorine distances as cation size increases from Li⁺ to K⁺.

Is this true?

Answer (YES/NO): YES